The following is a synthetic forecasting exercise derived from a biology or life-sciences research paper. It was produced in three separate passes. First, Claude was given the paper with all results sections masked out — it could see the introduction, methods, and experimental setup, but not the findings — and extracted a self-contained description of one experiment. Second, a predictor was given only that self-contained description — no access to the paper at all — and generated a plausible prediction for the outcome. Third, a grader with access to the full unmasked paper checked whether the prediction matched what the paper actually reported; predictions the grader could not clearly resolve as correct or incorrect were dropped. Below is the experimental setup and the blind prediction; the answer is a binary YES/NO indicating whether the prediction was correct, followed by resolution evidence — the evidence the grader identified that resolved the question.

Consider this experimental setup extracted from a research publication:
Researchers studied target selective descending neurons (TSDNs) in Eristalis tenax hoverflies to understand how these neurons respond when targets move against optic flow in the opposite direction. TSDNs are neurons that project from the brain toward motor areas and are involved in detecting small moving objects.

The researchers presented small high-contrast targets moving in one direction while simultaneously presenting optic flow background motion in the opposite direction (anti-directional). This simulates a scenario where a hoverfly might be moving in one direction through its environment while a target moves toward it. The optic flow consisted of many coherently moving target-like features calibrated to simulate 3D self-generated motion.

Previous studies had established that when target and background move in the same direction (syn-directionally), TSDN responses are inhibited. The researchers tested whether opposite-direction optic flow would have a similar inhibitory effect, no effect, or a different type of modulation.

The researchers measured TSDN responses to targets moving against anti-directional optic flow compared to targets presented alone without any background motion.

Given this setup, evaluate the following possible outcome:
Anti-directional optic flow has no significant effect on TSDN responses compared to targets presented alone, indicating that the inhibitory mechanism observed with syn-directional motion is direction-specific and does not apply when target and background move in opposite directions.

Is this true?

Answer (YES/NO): NO